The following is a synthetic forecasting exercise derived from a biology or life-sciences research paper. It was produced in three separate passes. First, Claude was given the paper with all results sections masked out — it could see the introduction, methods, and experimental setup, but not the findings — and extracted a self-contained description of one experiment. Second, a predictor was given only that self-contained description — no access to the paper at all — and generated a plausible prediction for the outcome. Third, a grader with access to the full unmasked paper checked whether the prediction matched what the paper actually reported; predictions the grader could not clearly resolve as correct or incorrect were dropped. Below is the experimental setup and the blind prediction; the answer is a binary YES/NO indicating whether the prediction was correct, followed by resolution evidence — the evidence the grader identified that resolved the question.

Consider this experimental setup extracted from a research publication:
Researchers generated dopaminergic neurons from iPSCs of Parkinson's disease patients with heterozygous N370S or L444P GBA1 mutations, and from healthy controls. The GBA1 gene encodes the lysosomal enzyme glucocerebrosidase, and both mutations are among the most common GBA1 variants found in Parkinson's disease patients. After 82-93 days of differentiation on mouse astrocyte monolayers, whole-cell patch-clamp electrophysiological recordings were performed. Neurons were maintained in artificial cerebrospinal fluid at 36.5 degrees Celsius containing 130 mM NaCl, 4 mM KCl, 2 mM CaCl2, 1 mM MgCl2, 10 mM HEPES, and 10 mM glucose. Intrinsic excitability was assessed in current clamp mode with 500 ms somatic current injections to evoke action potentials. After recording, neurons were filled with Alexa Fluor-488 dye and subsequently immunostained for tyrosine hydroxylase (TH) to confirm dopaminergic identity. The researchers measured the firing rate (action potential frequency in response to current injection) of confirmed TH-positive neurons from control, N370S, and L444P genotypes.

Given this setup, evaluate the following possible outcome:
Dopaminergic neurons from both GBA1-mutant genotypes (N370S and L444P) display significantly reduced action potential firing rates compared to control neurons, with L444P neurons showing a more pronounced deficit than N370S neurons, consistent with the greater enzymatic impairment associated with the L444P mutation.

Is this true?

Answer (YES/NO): NO